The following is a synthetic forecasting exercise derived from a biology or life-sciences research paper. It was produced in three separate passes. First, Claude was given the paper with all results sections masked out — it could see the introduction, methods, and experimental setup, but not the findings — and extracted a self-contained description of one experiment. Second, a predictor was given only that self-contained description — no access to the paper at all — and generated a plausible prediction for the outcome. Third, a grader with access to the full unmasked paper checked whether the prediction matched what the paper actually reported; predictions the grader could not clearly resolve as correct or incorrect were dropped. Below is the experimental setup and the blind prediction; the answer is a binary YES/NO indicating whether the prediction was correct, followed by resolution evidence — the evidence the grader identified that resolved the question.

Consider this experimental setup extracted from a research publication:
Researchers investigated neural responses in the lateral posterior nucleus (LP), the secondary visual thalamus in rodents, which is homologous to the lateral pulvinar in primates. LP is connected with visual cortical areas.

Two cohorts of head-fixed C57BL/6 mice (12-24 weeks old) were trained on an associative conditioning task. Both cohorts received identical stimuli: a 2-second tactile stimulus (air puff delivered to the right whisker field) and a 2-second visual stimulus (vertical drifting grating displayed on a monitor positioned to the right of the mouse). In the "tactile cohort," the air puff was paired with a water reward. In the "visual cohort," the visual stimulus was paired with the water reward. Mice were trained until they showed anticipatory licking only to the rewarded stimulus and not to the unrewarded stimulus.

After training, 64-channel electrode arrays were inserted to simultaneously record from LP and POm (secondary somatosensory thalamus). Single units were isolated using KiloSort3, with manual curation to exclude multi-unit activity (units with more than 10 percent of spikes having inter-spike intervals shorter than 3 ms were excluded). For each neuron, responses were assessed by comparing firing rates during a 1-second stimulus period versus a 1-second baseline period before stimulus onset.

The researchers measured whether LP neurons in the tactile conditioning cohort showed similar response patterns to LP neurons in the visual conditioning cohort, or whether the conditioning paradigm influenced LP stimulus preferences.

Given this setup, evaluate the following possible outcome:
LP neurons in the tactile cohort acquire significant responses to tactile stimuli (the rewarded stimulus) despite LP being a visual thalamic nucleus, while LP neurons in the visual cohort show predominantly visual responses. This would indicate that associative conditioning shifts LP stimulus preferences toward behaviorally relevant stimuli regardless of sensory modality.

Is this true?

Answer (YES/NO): NO